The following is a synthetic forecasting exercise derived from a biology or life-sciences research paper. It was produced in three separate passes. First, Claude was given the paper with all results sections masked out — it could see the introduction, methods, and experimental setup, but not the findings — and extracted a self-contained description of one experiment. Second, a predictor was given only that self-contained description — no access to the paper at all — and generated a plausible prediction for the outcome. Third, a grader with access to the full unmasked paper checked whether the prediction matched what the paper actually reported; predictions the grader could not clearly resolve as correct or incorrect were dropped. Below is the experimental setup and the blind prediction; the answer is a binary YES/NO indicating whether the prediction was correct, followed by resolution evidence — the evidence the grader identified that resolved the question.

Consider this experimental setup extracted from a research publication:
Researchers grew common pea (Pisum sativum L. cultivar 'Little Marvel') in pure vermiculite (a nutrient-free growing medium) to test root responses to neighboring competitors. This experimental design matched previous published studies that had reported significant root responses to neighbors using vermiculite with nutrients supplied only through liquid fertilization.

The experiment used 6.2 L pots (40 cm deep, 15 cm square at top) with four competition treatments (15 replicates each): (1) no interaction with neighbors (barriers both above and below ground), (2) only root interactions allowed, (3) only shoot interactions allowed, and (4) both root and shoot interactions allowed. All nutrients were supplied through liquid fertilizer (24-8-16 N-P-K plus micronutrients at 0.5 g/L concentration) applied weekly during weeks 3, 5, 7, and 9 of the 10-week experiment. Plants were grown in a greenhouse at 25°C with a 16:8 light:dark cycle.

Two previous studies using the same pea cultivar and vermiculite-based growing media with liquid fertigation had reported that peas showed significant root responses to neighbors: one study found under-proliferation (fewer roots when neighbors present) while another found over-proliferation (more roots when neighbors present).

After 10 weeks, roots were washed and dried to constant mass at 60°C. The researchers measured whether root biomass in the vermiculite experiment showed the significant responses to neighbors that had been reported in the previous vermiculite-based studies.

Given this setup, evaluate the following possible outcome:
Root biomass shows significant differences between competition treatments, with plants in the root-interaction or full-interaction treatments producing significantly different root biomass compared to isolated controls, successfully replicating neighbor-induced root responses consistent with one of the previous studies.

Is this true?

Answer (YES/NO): NO